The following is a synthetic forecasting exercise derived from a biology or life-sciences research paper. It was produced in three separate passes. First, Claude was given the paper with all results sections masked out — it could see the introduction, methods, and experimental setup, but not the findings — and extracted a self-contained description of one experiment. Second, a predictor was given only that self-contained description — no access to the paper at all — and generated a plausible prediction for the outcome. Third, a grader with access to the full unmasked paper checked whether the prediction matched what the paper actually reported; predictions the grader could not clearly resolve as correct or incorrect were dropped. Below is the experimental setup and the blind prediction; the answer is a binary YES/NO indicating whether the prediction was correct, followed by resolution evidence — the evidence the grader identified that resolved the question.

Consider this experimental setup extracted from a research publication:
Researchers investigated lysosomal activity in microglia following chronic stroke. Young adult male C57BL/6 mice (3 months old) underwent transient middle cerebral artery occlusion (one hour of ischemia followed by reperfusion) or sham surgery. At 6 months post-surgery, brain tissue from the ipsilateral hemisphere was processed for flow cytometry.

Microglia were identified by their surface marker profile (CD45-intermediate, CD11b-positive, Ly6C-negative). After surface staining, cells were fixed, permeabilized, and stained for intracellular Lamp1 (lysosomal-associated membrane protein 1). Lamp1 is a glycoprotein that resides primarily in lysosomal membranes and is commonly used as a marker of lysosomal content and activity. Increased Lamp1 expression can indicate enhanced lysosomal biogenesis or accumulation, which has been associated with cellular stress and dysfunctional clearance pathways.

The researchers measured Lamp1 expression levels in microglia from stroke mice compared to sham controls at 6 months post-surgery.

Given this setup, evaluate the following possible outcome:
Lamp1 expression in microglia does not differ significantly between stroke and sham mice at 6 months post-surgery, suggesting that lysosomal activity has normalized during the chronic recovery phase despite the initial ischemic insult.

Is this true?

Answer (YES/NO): NO